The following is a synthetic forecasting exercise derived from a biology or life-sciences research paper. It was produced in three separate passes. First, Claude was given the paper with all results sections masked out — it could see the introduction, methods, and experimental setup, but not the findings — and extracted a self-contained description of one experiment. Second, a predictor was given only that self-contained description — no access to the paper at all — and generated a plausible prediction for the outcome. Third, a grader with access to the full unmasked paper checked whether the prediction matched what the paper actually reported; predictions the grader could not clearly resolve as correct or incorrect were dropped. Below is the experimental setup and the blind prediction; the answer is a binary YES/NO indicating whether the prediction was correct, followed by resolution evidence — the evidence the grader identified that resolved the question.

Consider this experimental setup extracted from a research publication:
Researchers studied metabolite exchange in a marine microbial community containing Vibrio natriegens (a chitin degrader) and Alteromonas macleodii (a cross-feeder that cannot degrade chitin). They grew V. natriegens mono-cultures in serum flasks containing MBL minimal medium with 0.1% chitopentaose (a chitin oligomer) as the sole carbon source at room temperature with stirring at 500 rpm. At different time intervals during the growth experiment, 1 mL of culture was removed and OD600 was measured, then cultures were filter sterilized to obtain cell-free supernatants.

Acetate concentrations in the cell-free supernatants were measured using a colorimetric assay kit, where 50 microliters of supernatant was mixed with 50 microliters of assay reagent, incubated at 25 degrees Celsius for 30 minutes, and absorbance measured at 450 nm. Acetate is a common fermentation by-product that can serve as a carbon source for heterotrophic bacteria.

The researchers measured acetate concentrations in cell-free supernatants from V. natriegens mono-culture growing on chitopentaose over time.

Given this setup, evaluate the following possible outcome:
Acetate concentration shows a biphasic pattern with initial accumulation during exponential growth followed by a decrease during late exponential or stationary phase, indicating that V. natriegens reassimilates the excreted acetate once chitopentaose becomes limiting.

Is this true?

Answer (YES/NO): YES